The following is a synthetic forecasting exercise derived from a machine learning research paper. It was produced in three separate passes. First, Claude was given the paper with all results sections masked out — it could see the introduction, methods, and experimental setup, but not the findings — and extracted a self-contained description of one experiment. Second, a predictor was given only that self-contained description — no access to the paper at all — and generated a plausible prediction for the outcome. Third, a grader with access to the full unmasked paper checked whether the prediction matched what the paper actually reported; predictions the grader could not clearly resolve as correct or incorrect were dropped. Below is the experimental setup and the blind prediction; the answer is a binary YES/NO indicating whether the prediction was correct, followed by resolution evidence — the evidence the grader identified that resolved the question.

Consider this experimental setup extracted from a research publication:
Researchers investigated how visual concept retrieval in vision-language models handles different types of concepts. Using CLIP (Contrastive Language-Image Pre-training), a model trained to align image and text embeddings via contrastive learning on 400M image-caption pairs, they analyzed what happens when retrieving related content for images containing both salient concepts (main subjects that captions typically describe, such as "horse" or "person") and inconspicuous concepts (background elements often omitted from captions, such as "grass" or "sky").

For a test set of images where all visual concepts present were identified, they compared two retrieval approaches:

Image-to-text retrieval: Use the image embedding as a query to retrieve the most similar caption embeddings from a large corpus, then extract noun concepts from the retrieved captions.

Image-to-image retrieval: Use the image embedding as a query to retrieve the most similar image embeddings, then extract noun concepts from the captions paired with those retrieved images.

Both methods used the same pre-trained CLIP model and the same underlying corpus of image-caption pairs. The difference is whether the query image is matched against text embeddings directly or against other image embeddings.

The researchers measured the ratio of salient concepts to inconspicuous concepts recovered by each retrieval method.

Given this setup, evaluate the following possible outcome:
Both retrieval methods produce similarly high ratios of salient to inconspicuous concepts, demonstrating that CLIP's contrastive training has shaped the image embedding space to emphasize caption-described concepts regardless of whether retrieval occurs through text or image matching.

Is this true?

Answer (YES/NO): NO